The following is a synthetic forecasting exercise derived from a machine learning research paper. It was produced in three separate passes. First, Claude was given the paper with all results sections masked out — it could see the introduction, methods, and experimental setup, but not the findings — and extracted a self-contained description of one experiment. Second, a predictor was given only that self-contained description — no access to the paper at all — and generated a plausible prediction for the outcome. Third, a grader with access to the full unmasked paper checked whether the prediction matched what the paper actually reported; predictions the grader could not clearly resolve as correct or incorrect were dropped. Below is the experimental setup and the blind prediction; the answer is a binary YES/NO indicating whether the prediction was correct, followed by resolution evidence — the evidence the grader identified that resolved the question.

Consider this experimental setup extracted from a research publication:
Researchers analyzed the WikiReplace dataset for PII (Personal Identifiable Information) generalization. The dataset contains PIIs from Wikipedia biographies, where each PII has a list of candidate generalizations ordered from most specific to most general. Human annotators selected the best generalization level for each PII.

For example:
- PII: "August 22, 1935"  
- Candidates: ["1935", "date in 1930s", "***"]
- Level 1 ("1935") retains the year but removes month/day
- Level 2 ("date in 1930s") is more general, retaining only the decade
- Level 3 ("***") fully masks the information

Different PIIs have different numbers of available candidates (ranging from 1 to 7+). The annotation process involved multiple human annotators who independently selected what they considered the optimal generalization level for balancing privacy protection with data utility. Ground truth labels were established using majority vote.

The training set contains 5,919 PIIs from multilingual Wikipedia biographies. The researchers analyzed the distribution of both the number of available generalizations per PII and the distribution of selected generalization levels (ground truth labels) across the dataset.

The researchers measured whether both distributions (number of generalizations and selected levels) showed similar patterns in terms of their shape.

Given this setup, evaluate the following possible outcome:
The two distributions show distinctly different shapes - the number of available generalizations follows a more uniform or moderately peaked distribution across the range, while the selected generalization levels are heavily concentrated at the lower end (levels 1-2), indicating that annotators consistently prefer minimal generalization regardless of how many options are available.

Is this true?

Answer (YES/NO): NO